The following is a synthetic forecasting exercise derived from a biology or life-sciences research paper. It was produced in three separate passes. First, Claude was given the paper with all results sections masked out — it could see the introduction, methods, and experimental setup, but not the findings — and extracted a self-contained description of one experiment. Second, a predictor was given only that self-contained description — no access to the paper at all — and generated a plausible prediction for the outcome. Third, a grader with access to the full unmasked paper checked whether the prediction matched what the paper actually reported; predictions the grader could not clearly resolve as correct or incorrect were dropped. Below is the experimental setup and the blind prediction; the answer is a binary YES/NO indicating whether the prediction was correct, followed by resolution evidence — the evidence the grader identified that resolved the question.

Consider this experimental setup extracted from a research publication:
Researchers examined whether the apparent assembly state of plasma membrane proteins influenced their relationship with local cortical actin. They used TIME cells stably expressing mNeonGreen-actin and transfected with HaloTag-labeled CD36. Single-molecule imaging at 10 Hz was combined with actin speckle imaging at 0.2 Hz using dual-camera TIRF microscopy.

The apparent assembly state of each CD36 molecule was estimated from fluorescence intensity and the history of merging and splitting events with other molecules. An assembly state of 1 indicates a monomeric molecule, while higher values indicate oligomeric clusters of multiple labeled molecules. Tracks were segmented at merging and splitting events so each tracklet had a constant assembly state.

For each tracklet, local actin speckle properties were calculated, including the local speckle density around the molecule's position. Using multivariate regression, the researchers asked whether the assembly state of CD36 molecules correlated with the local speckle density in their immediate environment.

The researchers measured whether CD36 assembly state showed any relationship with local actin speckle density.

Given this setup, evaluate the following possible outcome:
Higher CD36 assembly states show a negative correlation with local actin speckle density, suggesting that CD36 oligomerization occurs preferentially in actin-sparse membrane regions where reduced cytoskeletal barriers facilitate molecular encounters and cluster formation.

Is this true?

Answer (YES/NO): NO